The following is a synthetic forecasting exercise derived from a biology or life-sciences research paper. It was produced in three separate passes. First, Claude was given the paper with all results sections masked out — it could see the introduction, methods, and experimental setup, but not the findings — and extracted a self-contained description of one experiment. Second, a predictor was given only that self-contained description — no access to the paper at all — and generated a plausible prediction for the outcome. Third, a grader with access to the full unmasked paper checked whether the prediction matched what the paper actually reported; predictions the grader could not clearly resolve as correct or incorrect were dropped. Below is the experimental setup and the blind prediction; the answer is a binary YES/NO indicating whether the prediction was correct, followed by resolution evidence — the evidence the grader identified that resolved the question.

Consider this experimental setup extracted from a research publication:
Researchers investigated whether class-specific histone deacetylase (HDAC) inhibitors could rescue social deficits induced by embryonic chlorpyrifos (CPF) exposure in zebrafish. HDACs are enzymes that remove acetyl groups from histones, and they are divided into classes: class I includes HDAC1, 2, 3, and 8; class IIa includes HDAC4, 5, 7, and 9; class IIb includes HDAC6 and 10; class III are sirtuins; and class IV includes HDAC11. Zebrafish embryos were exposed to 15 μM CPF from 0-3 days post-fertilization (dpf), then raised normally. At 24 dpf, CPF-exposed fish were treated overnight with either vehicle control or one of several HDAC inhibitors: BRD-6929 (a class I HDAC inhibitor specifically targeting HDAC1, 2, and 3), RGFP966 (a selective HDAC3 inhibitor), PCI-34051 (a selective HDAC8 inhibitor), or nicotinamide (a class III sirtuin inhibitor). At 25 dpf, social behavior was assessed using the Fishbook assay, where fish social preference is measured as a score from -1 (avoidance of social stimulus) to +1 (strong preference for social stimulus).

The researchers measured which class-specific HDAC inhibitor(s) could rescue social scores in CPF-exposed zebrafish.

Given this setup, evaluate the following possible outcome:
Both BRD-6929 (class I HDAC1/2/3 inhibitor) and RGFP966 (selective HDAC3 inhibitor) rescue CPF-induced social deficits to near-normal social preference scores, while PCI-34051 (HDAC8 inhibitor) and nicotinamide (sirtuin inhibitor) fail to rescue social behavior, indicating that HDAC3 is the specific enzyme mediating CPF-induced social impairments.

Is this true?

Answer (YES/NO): NO